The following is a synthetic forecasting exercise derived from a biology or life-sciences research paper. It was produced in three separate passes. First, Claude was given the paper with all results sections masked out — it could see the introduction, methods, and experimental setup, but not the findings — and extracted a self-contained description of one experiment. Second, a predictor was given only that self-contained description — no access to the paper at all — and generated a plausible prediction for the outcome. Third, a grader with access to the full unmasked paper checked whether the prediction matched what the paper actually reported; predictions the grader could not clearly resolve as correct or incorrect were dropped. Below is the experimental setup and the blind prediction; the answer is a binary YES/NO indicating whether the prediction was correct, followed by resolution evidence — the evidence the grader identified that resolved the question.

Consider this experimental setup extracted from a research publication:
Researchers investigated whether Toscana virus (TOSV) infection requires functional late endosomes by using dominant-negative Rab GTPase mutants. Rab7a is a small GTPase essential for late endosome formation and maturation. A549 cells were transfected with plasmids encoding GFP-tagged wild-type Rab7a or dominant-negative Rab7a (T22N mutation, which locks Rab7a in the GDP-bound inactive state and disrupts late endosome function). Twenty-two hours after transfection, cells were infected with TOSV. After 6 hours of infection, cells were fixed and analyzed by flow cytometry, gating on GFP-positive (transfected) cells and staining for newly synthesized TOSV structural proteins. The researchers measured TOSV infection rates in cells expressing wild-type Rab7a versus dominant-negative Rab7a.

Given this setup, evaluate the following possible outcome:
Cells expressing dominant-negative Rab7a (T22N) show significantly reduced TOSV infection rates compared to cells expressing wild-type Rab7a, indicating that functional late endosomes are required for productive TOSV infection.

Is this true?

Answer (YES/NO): YES